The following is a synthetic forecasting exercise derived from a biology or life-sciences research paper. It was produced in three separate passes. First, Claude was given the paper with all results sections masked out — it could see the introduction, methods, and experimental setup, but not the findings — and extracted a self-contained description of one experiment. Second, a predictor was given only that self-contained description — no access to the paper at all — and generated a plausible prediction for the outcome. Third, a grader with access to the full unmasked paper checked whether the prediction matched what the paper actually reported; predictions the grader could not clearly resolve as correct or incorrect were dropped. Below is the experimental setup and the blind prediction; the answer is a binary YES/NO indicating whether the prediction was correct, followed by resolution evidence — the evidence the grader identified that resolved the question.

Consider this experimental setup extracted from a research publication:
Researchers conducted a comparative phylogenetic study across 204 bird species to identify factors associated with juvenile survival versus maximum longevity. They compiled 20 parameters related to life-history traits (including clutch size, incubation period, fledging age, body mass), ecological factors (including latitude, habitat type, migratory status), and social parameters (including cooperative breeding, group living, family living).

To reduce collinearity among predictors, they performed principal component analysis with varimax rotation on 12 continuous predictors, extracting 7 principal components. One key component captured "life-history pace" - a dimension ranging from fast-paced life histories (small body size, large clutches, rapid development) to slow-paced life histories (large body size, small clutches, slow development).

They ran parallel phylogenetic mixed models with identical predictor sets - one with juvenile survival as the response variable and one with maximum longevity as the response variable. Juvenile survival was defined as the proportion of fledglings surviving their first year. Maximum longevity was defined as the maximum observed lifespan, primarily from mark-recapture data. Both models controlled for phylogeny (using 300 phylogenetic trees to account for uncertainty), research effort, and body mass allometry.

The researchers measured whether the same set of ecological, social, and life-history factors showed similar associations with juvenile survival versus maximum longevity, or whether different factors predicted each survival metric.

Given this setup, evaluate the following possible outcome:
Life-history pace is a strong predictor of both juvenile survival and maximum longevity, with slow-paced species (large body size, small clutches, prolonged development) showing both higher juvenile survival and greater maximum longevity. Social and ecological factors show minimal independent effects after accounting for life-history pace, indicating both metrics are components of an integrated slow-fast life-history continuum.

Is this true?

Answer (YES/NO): NO